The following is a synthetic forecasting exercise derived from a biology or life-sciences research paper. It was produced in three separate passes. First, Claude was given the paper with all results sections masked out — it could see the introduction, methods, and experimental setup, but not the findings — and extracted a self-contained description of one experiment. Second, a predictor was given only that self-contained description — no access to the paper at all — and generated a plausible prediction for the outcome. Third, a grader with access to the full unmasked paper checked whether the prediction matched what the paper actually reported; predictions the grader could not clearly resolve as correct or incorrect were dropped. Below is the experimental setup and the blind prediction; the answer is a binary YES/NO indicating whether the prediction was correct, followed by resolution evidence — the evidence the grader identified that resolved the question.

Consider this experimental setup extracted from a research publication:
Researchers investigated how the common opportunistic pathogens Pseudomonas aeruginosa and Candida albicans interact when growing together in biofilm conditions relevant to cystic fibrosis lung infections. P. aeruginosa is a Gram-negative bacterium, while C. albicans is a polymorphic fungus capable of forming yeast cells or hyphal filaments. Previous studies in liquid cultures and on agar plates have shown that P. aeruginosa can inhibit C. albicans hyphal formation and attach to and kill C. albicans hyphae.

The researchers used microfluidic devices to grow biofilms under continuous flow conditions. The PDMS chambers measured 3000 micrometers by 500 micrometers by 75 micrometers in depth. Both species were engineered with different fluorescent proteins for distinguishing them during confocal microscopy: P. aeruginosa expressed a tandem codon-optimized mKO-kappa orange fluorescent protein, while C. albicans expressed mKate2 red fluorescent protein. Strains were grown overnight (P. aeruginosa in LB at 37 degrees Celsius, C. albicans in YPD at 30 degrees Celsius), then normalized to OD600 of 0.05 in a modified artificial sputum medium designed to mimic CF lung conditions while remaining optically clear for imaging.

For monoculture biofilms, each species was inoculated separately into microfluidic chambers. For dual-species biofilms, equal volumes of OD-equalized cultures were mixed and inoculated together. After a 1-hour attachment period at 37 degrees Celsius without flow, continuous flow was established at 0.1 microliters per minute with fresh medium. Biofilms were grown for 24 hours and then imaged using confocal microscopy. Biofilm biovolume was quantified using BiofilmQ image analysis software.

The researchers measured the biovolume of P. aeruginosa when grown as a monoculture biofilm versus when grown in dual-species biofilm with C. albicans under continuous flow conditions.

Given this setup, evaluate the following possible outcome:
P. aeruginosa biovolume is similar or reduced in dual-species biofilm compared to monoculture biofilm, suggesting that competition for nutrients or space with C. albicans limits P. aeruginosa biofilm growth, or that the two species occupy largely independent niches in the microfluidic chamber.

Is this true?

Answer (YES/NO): NO